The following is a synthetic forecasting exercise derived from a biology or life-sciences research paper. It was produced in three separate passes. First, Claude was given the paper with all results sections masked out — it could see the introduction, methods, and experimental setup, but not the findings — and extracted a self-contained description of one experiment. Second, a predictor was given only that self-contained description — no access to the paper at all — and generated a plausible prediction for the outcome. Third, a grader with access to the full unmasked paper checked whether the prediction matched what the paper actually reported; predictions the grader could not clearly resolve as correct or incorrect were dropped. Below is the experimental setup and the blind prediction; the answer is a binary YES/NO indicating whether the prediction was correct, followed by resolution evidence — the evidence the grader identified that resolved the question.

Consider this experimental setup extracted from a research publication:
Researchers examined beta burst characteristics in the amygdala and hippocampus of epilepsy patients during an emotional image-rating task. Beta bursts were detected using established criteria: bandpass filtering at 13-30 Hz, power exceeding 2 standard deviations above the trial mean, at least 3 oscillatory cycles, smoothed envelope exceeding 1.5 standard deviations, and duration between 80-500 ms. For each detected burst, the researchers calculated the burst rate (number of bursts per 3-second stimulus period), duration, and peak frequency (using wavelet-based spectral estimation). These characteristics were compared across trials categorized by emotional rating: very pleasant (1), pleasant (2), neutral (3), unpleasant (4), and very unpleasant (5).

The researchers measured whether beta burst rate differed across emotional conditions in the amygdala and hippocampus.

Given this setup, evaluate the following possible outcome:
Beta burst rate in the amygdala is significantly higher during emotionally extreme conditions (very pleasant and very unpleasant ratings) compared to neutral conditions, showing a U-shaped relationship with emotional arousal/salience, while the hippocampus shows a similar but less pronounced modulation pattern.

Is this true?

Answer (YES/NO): NO